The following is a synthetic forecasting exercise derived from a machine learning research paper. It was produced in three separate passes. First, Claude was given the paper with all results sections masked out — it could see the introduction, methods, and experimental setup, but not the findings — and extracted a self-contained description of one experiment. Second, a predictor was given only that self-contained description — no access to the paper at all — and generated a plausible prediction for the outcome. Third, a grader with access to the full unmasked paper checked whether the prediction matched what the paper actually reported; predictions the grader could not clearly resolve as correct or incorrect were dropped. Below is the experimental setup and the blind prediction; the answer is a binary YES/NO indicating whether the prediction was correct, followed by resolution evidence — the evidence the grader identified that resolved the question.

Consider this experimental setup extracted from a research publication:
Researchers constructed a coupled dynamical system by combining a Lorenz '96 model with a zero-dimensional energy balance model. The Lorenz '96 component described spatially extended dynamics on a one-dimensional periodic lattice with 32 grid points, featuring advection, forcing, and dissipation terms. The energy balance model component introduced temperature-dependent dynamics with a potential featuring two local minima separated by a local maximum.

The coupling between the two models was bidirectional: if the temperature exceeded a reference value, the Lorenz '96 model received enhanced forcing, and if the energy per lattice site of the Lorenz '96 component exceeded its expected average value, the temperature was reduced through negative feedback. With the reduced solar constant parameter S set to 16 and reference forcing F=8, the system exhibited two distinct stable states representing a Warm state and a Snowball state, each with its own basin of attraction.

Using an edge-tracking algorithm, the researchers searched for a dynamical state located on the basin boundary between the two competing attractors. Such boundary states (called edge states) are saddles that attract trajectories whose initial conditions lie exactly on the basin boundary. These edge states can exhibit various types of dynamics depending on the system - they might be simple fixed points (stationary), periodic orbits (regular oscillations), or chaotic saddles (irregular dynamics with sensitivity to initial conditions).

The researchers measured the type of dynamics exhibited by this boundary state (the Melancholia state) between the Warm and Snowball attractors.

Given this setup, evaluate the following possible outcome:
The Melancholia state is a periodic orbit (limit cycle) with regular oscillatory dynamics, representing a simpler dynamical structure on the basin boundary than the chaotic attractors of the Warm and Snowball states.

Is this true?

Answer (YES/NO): NO